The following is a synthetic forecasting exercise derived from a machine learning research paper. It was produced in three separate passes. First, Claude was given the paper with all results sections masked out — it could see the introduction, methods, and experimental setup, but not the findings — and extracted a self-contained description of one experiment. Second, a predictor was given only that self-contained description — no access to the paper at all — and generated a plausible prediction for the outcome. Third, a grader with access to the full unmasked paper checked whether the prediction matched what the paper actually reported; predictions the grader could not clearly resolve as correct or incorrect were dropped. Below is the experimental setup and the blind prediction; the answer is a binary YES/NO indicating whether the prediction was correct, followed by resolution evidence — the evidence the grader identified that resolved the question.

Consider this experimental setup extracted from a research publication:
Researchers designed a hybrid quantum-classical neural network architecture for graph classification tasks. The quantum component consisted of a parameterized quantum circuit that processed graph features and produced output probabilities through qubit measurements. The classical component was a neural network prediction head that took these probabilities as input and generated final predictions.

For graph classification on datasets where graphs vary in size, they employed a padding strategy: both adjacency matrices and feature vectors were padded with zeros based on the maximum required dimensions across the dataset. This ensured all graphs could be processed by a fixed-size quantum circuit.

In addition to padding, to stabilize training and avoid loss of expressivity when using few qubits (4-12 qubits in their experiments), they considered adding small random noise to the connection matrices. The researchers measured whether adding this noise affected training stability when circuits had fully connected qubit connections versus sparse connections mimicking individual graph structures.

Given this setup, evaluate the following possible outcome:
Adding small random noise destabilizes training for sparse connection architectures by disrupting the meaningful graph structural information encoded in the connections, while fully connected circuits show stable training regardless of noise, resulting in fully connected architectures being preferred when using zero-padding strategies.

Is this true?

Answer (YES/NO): NO